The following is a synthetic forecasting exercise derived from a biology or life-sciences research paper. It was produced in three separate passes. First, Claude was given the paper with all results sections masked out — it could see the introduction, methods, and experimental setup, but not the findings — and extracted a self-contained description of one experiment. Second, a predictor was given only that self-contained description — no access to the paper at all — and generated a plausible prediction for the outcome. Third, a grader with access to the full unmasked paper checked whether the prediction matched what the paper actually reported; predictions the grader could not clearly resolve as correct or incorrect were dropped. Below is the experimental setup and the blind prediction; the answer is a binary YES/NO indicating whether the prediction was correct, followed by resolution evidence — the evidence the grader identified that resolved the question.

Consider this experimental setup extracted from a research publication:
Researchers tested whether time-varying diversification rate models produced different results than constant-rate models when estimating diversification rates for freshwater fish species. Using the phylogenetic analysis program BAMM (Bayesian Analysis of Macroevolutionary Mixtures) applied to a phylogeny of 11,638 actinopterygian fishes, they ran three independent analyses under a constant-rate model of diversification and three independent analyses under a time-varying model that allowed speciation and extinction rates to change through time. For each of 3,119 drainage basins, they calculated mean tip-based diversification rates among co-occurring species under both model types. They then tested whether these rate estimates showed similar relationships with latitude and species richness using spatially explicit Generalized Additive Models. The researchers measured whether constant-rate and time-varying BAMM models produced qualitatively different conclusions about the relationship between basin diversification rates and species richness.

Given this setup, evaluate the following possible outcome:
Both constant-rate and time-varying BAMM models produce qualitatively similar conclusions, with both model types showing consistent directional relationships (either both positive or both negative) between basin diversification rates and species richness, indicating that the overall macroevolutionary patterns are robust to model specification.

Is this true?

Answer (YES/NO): YES